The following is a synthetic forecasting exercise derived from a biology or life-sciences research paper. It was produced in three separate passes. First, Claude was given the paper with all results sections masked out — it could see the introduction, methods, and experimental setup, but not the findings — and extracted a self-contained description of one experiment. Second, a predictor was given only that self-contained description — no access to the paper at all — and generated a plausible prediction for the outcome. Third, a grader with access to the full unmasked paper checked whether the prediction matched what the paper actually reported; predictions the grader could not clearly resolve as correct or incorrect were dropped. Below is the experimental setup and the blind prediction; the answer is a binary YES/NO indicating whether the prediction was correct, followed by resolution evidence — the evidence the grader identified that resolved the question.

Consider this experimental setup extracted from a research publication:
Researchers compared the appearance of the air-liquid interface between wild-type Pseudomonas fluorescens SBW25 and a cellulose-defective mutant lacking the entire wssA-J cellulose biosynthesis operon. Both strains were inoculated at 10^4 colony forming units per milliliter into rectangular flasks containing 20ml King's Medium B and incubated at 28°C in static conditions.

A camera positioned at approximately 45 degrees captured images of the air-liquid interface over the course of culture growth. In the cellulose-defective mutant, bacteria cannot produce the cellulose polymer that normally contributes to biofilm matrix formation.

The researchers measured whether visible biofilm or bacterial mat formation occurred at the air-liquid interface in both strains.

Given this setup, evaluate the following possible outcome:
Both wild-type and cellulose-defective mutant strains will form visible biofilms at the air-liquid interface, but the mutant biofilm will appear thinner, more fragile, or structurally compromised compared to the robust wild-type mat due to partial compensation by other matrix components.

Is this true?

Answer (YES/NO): NO